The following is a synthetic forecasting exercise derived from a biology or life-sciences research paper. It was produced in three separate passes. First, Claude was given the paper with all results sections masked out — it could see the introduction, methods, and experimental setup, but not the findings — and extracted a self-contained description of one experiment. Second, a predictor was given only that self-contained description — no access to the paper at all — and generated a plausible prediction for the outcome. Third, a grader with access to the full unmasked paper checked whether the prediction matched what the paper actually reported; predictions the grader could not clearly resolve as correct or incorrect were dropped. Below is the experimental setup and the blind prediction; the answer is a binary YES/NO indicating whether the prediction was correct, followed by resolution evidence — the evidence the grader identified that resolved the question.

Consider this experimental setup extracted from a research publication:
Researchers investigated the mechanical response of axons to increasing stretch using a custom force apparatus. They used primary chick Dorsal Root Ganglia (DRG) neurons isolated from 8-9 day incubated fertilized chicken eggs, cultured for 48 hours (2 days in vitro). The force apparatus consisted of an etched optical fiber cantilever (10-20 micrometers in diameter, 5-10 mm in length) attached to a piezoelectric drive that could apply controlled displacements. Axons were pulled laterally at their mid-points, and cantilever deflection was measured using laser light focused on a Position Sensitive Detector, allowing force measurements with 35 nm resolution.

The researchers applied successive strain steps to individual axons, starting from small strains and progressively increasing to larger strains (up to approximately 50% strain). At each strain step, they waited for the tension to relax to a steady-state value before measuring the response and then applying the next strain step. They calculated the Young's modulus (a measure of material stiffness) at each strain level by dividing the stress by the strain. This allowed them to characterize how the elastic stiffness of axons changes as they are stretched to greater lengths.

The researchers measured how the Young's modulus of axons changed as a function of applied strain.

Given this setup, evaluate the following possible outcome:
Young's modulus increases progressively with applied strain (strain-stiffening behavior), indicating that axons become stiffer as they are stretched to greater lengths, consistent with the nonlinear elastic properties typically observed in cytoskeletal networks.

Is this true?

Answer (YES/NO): NO